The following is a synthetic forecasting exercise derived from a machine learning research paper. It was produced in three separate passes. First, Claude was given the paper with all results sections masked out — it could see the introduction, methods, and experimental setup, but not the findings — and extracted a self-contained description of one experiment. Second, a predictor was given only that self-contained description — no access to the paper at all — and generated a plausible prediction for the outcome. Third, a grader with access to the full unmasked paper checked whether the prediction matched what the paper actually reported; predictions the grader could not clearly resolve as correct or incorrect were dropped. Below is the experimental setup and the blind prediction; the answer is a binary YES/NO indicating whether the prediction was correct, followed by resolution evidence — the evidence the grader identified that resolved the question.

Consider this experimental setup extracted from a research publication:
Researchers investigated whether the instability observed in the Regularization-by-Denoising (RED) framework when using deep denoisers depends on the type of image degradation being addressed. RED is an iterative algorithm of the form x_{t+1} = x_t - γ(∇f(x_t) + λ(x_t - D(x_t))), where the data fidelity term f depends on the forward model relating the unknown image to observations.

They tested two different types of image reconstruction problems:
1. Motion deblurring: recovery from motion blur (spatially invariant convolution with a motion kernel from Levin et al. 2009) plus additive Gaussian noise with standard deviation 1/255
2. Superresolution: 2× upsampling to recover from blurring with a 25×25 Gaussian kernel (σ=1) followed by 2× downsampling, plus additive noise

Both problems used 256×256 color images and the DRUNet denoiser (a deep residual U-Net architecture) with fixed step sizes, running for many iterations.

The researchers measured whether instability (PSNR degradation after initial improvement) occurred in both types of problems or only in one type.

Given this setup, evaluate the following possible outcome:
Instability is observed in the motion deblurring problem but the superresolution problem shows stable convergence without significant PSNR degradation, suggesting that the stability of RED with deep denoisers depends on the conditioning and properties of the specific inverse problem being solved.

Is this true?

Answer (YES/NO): NO